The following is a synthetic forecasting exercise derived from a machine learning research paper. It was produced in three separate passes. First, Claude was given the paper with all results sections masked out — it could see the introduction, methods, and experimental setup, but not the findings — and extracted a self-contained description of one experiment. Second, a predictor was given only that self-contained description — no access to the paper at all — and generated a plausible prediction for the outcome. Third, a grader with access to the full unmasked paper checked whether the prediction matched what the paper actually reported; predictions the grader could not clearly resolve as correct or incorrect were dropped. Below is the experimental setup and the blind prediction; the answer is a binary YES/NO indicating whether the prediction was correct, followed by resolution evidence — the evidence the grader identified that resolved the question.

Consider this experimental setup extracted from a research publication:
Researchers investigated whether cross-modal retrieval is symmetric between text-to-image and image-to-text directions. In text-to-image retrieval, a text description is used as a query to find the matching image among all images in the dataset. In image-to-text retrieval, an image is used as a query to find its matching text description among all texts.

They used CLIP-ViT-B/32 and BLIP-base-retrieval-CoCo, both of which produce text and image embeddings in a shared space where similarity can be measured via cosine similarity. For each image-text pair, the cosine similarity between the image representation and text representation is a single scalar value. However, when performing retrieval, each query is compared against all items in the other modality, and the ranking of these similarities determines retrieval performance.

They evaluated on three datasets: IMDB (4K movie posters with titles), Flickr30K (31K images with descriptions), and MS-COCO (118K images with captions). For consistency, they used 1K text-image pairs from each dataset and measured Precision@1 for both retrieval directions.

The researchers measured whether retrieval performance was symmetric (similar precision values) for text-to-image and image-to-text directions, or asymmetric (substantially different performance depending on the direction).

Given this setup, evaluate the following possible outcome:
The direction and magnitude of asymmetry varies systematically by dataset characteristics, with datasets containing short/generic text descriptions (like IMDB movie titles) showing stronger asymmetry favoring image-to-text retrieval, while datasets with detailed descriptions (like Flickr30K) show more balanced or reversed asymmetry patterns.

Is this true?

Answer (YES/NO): NO